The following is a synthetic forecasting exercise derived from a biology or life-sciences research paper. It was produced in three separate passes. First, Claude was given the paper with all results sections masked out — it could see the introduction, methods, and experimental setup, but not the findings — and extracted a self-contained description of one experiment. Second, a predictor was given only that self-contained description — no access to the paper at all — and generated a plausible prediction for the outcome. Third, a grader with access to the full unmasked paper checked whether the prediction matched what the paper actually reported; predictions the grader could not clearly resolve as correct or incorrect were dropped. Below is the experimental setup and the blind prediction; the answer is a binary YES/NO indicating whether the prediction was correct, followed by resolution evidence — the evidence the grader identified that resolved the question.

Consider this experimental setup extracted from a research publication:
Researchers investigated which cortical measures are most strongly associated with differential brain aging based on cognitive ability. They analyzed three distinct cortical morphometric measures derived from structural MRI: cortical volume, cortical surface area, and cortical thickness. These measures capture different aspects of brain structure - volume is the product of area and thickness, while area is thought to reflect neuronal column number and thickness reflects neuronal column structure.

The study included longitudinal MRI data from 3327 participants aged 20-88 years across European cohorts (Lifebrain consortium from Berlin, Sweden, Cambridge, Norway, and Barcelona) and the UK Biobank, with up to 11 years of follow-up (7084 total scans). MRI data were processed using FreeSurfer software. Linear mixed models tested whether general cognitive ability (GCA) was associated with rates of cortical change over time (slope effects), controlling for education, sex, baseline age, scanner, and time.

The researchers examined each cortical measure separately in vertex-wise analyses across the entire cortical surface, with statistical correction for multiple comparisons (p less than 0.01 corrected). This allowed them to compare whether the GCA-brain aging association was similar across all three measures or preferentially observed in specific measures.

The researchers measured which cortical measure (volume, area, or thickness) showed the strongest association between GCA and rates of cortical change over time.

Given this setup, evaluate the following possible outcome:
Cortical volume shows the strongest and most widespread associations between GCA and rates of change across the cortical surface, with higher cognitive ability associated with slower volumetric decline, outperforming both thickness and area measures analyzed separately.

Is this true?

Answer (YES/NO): NO